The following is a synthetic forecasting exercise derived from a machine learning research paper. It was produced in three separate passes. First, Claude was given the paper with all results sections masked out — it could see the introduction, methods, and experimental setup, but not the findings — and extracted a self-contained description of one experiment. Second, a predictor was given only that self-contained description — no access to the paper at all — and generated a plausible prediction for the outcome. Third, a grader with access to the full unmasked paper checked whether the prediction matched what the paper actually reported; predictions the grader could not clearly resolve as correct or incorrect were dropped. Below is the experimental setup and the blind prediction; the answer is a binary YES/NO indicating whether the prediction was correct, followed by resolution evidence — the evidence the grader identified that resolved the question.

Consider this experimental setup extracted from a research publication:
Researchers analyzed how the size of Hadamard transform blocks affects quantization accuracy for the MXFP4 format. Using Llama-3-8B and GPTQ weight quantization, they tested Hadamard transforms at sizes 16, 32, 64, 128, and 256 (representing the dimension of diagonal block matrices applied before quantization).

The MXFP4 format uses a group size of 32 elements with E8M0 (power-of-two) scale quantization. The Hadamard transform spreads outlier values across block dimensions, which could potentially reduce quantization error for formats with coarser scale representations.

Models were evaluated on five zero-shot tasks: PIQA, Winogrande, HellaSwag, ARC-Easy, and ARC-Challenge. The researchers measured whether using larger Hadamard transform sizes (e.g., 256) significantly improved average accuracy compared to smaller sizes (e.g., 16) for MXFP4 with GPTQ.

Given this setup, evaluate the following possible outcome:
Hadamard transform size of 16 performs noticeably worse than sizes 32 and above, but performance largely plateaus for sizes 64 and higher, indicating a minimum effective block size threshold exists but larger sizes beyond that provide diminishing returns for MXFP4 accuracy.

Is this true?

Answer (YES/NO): NO